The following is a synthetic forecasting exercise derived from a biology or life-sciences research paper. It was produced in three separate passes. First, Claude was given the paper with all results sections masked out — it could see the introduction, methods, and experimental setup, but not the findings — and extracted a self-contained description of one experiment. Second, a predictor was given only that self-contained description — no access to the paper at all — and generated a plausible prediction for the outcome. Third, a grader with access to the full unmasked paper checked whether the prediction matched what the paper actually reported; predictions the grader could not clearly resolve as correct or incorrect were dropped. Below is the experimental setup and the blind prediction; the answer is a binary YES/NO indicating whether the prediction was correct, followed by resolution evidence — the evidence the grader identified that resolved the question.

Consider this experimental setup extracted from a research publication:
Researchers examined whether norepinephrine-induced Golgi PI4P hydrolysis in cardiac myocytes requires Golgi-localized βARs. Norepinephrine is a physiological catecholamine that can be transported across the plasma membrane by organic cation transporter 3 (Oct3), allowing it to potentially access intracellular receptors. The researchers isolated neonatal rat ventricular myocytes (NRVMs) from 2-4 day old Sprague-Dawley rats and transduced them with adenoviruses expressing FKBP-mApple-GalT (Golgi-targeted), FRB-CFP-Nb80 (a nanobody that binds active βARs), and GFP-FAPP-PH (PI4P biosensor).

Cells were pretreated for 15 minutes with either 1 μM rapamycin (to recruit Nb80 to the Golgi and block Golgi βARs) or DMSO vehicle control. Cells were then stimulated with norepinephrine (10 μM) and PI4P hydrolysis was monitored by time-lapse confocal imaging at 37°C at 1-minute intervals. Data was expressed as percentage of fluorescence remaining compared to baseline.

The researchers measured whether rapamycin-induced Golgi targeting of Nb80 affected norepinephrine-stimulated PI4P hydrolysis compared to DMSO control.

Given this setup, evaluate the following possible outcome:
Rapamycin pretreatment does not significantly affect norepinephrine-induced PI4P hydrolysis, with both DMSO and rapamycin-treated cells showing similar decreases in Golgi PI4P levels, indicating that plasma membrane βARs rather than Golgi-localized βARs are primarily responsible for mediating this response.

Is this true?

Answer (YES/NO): NO